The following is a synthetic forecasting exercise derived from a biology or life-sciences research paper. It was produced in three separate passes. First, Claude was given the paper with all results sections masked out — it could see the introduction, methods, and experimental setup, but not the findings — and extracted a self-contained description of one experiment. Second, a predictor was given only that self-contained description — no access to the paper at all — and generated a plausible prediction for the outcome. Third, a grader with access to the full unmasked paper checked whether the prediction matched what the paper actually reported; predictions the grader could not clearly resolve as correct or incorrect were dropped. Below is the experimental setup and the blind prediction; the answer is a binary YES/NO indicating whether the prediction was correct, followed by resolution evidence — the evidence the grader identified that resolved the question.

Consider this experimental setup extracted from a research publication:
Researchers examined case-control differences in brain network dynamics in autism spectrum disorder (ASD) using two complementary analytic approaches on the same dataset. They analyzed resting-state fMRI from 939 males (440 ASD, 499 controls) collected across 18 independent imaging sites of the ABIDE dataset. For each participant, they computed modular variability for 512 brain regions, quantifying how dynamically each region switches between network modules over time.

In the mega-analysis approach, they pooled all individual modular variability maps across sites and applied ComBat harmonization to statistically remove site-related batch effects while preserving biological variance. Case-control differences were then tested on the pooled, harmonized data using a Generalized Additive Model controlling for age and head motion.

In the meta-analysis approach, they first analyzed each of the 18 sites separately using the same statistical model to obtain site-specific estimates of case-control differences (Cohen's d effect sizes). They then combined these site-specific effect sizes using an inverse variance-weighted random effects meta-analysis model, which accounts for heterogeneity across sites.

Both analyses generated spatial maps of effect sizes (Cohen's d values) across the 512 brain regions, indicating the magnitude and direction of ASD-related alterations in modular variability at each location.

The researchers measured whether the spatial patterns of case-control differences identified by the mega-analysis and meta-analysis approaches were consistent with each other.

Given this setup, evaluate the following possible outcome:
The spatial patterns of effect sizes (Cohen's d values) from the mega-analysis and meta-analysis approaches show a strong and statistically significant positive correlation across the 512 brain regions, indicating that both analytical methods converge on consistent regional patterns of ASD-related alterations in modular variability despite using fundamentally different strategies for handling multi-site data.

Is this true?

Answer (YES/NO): YES